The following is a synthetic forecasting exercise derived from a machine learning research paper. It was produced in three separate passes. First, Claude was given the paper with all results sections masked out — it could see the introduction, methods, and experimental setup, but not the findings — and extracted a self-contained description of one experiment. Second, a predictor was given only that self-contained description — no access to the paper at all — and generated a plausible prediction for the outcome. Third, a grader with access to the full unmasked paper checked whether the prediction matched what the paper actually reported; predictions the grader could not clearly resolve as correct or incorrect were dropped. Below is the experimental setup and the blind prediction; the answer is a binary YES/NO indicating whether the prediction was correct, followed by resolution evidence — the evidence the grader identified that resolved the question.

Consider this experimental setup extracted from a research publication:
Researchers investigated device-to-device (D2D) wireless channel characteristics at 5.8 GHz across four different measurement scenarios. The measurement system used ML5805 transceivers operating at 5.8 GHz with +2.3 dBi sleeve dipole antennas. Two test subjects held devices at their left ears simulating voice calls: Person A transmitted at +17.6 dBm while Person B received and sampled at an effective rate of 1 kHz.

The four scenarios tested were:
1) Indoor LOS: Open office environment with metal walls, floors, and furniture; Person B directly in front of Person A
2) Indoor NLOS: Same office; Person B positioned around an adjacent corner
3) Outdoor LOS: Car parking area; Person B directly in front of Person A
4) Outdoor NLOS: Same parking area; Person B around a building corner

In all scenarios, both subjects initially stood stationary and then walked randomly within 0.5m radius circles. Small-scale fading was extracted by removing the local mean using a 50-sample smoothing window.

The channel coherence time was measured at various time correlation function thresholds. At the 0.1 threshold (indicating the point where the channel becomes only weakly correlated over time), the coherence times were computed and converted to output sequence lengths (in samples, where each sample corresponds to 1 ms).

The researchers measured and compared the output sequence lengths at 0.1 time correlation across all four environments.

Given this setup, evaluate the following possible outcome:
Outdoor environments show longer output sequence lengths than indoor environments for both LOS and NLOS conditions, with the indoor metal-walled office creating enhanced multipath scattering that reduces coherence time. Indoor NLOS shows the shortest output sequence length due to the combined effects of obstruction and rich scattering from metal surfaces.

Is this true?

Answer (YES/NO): NO